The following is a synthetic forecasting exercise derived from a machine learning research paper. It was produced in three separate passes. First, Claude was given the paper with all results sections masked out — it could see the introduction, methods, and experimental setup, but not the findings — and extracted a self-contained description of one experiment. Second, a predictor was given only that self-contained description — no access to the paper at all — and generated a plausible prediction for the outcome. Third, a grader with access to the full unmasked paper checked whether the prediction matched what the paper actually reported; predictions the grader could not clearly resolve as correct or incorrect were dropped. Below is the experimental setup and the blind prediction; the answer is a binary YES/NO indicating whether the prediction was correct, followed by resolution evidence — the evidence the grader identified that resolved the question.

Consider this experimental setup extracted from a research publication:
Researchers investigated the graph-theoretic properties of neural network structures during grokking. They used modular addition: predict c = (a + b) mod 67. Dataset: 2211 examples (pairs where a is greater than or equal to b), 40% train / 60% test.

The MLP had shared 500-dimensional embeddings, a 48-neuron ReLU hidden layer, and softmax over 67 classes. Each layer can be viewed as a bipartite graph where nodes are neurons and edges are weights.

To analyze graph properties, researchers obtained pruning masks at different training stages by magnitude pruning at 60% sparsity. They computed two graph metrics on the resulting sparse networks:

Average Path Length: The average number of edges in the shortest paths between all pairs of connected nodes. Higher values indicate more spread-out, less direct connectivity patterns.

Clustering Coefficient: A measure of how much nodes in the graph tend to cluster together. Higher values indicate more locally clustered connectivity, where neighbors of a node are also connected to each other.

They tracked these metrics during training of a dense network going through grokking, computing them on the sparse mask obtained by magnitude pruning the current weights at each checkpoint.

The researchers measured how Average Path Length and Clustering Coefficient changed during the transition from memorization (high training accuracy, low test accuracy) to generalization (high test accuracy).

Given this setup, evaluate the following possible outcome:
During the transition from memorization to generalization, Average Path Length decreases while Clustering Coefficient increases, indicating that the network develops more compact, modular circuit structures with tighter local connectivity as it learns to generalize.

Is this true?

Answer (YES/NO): NO